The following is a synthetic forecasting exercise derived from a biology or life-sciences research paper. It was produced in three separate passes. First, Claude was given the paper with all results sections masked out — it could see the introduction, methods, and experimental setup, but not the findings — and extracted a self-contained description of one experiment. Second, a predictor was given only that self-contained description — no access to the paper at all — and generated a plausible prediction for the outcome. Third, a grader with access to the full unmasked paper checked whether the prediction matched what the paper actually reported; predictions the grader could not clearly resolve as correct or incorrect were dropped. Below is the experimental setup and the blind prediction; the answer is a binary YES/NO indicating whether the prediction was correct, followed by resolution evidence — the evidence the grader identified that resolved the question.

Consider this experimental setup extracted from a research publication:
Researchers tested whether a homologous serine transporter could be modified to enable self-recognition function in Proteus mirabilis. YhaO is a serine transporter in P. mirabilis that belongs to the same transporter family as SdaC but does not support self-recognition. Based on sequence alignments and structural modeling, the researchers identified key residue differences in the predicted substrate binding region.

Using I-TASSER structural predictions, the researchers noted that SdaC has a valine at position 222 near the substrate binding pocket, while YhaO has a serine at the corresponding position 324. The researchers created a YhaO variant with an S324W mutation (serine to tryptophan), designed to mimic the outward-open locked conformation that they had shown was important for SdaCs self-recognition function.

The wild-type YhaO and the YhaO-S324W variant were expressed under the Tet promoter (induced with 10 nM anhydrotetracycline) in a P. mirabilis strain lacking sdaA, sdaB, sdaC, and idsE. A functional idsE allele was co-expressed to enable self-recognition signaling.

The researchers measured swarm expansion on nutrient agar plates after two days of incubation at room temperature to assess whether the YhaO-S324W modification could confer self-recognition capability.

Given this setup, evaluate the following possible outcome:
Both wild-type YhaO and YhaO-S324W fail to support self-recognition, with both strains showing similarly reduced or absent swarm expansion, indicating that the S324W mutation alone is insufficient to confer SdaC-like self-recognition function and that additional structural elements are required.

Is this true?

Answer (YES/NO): NO